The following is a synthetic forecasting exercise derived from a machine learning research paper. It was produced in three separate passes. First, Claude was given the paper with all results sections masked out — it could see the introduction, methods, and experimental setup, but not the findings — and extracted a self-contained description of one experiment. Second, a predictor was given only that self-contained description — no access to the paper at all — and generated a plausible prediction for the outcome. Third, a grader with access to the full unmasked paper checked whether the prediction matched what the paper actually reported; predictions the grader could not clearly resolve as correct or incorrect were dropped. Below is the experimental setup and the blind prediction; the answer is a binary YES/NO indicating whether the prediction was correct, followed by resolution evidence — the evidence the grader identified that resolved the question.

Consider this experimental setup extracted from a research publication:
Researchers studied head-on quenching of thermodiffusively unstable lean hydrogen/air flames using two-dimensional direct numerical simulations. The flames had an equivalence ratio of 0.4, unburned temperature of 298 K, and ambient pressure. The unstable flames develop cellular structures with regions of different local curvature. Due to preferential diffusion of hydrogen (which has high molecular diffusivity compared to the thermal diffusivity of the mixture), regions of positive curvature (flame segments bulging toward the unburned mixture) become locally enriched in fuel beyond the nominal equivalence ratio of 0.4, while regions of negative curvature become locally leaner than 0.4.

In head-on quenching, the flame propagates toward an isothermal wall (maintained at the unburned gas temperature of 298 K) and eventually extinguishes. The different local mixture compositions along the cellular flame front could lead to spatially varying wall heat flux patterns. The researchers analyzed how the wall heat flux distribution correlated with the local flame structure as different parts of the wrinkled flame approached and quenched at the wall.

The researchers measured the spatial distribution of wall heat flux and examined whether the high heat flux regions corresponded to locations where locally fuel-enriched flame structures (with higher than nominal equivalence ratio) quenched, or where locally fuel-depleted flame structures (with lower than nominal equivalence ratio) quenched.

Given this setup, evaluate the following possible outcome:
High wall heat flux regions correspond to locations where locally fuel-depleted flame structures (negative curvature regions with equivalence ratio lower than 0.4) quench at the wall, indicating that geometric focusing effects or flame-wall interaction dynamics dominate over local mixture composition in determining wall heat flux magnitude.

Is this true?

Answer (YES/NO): NO